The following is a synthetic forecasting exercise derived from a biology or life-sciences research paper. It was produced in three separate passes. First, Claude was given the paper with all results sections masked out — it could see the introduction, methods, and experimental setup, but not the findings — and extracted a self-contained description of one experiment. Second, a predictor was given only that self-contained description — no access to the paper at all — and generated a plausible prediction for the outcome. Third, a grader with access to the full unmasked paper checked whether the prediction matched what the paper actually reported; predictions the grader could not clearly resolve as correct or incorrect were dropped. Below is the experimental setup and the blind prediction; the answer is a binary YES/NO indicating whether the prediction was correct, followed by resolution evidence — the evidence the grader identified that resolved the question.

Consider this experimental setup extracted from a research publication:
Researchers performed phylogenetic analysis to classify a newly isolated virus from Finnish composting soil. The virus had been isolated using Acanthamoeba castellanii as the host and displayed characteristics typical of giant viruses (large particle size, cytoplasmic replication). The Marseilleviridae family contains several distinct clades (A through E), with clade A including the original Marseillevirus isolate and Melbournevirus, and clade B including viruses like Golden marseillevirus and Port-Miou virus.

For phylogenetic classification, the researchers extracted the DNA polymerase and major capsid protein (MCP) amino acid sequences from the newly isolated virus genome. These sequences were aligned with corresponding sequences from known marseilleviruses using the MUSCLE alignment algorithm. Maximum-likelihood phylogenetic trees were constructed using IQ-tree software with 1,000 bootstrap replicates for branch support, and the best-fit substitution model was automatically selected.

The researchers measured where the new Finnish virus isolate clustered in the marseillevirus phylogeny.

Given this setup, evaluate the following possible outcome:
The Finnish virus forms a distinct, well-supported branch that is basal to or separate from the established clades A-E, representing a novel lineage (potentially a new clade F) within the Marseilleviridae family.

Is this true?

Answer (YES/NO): NO